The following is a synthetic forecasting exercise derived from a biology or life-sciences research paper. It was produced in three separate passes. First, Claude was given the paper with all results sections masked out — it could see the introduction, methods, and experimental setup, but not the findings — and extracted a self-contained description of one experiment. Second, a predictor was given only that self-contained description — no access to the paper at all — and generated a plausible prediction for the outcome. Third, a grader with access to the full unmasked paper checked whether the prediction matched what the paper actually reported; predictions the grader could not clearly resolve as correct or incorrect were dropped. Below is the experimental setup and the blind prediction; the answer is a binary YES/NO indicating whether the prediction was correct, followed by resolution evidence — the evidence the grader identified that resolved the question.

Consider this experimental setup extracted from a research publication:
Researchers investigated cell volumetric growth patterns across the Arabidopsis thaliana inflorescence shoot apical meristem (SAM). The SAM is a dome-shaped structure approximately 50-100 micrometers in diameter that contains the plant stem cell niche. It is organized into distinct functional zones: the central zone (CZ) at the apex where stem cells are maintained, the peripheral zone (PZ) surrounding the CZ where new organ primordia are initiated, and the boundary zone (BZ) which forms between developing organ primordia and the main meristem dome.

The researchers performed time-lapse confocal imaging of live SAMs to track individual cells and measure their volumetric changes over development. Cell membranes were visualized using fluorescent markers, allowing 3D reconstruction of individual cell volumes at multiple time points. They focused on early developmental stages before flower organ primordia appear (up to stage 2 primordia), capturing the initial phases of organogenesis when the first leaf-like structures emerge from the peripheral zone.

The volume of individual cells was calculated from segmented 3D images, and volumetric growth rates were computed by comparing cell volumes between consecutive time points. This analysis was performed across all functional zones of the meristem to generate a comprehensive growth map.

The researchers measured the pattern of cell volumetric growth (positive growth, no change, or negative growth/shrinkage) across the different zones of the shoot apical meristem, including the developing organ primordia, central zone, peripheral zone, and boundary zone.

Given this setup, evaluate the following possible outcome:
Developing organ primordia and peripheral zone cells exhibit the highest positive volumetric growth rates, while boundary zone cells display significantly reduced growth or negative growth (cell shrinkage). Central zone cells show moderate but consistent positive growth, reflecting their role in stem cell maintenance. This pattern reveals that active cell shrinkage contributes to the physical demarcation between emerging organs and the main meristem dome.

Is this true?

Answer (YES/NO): NO